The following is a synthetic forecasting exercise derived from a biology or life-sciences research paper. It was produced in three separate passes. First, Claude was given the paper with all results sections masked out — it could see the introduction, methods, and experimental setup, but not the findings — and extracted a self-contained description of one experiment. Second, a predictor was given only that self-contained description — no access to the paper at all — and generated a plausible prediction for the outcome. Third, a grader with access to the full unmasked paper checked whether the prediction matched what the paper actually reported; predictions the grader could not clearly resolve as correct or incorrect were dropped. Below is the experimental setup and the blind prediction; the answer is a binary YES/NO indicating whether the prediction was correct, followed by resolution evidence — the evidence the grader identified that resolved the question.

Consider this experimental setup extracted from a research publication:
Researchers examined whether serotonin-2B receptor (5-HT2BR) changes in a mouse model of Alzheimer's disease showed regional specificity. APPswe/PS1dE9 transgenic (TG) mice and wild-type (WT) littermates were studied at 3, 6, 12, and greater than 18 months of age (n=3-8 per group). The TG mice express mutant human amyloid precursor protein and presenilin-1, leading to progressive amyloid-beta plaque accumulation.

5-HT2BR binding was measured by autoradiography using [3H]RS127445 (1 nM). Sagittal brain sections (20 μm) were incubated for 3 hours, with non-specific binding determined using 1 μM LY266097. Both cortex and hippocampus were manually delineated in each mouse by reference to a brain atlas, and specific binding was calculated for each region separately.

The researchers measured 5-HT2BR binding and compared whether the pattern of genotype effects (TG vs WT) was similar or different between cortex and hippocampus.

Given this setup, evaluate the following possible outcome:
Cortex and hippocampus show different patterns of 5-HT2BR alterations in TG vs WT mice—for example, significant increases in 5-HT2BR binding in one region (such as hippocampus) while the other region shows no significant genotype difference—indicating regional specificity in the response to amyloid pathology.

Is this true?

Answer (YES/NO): NO